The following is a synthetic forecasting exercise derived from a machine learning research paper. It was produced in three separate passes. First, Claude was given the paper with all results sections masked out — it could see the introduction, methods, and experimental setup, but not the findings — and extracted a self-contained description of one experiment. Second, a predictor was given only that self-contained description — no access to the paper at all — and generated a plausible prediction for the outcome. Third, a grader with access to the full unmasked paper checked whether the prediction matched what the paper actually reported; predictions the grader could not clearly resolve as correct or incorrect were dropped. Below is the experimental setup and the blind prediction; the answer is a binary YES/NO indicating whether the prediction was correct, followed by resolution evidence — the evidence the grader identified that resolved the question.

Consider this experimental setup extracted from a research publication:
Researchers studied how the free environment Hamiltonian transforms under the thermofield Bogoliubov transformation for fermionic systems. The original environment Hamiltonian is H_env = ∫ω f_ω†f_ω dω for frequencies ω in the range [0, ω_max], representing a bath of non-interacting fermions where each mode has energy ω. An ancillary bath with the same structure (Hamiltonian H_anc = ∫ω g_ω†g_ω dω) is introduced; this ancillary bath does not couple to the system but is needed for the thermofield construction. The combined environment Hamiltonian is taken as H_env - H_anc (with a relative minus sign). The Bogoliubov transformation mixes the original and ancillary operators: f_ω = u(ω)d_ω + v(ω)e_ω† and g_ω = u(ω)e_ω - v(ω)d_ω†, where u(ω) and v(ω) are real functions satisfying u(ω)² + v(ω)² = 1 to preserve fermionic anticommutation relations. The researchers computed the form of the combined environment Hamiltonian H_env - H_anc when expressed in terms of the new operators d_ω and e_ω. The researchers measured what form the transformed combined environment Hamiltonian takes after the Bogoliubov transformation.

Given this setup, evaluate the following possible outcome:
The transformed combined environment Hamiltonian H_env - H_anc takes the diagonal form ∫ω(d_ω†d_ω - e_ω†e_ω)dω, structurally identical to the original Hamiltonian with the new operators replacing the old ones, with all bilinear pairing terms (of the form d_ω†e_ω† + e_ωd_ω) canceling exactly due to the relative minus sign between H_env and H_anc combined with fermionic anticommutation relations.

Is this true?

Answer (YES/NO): YES